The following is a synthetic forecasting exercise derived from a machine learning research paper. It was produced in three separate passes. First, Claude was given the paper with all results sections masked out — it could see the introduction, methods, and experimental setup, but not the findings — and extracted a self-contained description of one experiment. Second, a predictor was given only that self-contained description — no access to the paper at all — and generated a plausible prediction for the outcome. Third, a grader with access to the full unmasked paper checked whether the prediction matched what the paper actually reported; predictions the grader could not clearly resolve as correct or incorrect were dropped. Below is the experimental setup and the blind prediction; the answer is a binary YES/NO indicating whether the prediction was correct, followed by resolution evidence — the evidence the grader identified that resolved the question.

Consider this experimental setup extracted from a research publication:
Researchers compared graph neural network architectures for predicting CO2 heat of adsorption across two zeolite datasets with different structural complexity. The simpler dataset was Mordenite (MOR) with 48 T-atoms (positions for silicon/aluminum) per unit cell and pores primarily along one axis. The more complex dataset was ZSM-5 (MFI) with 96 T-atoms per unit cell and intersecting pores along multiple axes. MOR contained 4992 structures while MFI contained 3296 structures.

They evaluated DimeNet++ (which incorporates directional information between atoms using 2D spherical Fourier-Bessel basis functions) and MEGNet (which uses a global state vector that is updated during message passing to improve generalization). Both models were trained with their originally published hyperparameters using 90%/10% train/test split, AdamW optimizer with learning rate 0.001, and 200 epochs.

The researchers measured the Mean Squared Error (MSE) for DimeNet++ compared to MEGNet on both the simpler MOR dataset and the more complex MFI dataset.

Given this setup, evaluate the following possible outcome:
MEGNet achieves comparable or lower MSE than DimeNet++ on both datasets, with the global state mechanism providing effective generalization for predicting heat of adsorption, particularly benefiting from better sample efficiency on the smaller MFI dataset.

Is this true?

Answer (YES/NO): NO